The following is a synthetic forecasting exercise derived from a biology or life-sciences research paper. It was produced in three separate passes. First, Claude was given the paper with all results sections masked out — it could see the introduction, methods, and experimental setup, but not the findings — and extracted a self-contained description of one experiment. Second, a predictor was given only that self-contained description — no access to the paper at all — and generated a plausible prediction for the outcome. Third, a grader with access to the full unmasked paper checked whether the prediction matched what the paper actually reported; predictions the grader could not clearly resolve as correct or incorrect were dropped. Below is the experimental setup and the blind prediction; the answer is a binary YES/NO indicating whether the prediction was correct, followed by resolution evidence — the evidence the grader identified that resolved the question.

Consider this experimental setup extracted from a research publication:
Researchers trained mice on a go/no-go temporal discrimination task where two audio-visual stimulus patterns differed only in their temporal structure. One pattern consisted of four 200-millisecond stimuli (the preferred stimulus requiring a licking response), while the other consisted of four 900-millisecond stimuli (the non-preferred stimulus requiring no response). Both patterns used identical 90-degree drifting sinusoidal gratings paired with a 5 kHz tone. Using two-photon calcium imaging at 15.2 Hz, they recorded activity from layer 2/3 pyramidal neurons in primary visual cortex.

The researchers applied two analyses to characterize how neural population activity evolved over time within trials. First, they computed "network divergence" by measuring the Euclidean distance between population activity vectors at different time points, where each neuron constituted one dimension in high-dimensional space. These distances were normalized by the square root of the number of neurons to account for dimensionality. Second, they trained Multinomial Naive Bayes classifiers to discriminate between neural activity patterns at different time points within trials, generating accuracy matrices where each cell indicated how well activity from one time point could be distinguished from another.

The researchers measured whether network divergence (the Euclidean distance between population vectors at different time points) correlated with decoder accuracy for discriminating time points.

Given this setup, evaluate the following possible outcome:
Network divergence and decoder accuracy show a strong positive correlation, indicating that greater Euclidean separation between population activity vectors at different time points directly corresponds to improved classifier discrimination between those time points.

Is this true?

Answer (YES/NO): YES